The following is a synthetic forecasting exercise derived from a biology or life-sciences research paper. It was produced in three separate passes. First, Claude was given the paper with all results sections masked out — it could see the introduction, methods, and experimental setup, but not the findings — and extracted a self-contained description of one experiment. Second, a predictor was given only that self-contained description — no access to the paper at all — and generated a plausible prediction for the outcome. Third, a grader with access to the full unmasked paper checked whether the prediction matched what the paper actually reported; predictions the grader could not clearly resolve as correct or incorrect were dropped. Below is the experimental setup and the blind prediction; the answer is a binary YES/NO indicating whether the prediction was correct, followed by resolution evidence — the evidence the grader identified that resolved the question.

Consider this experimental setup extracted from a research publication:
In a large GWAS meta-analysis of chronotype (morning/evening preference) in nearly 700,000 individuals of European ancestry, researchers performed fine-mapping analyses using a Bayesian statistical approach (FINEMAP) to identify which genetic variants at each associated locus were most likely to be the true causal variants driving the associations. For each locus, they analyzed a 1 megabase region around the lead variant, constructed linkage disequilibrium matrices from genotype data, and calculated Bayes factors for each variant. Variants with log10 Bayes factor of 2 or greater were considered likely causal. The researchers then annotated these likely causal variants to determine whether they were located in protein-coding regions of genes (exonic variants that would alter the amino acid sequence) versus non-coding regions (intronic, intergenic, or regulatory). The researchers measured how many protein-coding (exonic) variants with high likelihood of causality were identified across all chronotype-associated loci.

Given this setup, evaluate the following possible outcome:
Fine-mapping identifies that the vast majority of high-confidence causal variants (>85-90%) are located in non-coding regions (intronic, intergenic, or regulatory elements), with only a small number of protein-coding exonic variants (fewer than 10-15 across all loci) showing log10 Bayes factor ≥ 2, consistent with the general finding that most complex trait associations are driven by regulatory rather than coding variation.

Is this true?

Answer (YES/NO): NO